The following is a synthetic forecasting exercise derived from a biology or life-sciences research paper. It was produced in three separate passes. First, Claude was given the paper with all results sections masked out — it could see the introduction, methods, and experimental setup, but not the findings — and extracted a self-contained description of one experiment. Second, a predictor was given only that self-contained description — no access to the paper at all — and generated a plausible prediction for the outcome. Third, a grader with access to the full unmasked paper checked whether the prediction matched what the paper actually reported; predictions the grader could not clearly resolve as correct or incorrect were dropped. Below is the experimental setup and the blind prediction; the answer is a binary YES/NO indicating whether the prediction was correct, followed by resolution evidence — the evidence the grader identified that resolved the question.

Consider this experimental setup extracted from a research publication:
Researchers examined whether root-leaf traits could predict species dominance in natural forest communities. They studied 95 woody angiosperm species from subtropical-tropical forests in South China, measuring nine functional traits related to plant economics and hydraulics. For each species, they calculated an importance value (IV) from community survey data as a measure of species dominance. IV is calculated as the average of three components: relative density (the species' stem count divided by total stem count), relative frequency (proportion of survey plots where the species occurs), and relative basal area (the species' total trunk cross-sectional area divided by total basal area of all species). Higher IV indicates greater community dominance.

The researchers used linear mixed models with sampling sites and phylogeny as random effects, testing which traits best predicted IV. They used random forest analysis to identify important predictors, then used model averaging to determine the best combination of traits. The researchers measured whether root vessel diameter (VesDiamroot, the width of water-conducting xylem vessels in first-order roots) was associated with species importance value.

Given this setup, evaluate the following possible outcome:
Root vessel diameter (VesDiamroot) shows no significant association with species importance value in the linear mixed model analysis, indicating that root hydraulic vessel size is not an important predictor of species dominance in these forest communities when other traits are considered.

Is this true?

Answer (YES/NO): NO